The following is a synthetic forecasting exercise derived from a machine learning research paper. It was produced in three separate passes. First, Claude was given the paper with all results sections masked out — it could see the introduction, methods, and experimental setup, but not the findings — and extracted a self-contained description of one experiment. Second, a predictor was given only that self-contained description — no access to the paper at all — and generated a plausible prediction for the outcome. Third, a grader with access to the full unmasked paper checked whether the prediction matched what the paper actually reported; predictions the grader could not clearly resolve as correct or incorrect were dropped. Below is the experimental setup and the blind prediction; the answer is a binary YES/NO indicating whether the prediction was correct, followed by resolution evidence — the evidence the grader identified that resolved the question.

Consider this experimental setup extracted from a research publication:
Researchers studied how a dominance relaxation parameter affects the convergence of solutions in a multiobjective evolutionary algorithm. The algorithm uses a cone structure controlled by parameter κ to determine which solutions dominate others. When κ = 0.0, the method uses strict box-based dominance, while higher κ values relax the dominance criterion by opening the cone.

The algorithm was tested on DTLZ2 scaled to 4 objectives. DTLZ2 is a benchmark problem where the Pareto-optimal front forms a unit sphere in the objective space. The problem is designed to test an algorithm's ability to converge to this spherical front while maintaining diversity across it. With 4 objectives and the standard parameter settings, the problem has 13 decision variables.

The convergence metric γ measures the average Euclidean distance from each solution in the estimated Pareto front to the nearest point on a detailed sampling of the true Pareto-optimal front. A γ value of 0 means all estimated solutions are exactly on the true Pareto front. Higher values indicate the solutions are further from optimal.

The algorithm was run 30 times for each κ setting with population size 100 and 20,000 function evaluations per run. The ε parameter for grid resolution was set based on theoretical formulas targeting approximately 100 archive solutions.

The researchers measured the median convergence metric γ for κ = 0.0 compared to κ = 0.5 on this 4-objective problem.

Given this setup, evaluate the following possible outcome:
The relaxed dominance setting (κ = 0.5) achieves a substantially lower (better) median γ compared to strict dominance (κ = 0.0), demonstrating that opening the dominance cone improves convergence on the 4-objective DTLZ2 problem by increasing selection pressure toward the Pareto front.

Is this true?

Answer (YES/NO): NO